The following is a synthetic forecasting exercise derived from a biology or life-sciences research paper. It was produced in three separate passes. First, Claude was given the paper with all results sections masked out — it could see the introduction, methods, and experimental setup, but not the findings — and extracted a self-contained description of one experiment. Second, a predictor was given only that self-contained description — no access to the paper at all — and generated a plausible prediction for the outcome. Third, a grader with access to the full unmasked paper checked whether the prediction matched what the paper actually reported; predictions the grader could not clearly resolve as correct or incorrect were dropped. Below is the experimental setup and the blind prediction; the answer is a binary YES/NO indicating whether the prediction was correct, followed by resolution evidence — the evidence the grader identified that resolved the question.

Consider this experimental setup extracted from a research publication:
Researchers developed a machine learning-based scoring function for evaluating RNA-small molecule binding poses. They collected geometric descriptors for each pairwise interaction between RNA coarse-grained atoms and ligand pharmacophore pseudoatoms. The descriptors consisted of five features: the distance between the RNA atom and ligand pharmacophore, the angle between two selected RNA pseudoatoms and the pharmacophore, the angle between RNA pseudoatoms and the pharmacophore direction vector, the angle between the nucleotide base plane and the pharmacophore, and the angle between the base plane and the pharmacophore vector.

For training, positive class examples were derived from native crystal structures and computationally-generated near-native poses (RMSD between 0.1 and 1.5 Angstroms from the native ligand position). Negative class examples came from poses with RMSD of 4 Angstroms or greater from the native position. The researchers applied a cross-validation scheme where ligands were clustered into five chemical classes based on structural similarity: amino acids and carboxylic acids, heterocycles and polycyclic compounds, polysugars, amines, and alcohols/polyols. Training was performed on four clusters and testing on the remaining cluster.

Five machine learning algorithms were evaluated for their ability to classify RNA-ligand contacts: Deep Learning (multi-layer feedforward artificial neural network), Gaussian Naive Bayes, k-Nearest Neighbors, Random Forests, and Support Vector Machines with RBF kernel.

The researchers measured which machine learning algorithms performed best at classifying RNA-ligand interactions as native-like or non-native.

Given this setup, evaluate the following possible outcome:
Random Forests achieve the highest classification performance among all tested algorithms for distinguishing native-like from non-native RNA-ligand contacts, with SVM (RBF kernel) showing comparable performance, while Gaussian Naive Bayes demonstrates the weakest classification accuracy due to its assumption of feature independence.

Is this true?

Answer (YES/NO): NO